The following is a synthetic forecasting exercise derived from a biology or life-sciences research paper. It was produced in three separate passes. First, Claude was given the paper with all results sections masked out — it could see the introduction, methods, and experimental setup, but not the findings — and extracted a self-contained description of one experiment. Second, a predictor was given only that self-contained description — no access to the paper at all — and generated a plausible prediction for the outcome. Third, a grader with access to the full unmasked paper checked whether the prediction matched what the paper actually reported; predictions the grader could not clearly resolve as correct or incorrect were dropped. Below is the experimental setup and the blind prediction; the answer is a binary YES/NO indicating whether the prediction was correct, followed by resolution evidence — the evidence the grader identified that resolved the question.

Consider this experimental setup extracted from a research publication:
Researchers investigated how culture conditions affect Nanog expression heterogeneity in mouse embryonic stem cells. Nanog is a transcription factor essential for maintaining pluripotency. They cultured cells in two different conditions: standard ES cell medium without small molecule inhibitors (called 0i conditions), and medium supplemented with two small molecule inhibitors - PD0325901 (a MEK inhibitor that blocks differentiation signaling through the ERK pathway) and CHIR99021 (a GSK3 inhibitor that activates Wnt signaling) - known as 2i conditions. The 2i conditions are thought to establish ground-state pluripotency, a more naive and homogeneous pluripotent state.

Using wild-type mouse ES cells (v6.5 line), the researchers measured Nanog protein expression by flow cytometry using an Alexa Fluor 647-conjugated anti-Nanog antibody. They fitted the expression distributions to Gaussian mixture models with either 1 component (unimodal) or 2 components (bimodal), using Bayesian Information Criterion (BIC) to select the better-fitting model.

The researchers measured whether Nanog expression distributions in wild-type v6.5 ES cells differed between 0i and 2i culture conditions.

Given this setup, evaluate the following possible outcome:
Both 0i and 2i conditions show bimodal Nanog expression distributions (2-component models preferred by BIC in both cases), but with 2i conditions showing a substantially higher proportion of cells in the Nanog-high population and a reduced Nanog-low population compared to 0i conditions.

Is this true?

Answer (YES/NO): NO